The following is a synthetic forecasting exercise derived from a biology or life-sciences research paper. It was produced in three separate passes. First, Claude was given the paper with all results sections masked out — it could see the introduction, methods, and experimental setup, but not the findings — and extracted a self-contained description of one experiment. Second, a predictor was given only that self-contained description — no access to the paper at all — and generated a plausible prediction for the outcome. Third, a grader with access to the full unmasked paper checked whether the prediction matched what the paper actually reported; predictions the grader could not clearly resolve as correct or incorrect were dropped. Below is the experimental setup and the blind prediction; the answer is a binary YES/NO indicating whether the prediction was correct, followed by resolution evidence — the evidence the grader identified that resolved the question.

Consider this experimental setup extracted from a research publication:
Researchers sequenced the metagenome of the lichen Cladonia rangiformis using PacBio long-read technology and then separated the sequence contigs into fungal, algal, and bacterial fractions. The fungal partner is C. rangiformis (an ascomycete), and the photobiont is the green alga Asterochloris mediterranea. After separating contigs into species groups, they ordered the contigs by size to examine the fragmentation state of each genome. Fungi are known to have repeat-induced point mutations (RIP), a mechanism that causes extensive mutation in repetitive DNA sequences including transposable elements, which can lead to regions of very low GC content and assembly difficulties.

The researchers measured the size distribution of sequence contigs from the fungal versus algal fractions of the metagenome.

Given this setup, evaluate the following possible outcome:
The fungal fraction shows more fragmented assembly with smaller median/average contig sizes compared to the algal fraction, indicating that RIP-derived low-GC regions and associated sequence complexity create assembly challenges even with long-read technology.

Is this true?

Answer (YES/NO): YES